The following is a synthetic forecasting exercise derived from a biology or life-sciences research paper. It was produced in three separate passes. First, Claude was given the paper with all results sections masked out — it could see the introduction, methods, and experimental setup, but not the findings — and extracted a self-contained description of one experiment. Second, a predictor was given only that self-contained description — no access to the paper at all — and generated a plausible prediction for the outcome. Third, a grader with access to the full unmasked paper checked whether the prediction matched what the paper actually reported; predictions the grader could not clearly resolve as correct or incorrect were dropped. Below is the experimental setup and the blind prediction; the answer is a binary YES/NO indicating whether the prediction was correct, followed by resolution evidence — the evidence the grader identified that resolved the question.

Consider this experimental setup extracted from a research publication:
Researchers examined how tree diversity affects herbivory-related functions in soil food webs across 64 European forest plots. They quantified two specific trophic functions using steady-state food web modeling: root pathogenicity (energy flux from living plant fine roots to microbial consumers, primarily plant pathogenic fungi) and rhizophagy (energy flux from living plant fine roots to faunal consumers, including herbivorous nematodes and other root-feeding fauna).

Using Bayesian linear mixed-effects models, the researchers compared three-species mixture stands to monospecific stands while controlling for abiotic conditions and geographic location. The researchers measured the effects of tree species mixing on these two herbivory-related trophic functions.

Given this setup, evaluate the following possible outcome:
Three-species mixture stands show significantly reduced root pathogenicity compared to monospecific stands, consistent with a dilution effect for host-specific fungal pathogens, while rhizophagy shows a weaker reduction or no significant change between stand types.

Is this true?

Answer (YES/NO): NO